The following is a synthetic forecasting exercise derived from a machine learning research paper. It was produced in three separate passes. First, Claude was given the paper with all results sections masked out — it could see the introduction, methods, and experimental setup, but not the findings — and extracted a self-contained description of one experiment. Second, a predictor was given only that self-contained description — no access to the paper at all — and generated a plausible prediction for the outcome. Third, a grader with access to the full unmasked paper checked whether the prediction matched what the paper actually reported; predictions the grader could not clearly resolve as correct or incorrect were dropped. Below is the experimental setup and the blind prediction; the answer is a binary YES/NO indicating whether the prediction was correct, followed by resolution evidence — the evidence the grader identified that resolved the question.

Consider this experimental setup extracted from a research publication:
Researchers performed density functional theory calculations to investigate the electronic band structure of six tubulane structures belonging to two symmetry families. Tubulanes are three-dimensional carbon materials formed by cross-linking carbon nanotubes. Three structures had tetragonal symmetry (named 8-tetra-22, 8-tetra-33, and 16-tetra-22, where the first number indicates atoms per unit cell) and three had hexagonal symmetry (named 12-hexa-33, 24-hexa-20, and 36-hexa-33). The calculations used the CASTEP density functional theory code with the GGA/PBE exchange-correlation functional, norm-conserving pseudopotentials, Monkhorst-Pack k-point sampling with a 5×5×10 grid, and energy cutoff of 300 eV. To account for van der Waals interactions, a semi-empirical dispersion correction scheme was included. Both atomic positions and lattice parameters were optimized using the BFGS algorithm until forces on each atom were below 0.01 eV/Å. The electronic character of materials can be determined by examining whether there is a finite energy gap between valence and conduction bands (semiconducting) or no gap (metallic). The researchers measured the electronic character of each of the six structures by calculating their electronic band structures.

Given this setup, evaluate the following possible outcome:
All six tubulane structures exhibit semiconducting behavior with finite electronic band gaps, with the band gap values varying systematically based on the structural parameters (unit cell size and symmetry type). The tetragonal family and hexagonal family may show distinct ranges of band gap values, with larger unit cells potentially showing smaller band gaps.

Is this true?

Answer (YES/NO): NO